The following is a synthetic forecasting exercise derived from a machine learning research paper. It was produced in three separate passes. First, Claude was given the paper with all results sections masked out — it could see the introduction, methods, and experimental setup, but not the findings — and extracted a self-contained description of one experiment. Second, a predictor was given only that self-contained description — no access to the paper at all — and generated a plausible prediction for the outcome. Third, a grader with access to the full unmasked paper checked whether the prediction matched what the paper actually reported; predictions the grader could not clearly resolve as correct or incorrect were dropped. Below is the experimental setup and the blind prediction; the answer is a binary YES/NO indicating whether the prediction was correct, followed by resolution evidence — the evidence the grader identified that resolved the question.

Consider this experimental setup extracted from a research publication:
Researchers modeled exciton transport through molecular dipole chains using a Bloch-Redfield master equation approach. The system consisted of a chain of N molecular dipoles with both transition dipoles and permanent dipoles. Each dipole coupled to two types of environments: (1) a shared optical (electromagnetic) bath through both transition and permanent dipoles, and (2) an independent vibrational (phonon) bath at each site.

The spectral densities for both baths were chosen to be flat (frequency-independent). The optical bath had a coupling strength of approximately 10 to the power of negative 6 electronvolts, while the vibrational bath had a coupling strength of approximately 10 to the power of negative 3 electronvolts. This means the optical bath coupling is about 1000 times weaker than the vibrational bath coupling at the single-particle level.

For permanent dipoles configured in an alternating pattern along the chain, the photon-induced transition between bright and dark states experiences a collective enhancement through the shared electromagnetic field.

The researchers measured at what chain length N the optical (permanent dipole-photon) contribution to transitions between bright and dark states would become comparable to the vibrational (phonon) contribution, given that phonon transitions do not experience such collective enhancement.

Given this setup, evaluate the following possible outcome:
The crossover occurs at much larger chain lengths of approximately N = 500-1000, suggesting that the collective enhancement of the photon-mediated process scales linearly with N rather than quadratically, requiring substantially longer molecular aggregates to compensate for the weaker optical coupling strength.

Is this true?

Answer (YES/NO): YES